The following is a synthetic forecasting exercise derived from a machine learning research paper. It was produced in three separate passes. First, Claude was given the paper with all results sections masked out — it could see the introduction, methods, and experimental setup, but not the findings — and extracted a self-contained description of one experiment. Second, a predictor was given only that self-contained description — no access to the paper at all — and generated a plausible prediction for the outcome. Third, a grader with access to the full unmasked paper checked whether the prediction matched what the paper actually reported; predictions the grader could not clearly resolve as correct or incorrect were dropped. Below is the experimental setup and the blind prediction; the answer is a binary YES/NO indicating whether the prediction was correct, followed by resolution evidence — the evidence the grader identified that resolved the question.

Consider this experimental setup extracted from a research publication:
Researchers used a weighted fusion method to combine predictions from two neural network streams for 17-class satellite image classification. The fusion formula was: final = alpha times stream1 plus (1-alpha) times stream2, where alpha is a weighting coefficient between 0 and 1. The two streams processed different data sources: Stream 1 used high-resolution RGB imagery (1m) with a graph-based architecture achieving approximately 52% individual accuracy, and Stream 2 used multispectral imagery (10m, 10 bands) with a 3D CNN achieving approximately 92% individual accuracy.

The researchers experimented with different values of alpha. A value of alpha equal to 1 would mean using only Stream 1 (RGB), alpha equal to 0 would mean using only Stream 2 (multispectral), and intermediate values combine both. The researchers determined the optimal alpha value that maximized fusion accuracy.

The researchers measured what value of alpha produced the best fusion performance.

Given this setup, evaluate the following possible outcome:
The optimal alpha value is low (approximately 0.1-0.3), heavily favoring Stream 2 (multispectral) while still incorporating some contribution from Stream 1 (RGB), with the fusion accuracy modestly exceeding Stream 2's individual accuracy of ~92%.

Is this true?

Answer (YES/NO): NO